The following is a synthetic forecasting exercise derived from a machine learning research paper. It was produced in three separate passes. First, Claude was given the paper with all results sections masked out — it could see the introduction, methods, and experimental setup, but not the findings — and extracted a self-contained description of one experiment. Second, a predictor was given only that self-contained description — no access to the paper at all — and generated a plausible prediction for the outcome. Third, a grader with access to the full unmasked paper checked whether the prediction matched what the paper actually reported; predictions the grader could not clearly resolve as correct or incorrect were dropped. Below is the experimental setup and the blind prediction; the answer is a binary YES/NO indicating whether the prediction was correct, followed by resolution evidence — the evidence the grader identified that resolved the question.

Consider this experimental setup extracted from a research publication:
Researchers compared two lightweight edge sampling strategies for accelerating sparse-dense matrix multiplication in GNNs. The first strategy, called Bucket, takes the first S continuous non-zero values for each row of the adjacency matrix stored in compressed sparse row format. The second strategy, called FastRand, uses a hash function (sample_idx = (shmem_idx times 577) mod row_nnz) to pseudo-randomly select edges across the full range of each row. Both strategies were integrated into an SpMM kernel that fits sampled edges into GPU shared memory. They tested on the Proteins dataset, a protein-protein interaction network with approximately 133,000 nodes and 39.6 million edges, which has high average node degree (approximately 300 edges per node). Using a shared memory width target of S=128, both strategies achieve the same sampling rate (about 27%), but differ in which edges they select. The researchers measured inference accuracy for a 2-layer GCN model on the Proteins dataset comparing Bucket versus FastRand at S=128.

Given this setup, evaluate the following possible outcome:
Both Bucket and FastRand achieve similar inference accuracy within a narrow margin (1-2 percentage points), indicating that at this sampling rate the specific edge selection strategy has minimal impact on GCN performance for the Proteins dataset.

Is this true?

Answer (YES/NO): NO